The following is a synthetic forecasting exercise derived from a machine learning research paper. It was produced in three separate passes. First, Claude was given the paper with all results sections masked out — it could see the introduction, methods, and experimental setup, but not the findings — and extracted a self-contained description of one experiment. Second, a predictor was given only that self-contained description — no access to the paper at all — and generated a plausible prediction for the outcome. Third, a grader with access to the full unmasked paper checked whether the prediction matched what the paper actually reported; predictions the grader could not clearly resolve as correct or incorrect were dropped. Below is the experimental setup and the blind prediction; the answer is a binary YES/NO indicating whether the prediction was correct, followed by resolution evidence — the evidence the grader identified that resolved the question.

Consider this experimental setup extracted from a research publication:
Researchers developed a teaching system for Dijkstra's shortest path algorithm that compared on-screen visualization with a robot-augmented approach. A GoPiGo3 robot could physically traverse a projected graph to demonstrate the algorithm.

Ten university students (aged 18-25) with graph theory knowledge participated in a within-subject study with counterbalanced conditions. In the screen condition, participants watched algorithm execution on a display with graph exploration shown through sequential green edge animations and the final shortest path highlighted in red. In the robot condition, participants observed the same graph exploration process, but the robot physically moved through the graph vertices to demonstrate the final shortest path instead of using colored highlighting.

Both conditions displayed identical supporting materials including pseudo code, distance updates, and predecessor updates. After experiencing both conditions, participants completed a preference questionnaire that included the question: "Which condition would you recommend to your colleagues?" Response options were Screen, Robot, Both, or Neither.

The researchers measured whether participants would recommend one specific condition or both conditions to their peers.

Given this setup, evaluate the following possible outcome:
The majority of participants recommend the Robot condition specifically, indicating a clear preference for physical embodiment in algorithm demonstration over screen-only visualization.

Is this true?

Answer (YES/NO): NO